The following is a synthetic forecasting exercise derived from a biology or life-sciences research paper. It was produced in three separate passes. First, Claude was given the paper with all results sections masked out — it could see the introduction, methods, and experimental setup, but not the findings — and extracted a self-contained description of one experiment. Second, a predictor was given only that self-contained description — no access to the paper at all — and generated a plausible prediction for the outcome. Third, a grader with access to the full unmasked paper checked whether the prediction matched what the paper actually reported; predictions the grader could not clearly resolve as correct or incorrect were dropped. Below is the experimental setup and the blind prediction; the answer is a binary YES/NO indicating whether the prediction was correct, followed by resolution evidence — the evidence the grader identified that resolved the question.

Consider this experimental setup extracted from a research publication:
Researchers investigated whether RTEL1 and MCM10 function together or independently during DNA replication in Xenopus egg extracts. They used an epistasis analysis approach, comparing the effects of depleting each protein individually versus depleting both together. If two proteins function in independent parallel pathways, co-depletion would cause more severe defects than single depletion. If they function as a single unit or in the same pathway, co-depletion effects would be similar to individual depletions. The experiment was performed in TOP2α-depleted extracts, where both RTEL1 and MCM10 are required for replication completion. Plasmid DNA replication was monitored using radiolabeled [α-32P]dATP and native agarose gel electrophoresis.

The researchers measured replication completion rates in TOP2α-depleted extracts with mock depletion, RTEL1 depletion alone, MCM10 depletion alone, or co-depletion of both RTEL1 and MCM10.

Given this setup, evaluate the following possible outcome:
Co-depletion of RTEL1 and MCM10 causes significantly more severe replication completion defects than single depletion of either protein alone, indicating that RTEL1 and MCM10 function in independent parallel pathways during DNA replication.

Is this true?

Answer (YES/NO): NO